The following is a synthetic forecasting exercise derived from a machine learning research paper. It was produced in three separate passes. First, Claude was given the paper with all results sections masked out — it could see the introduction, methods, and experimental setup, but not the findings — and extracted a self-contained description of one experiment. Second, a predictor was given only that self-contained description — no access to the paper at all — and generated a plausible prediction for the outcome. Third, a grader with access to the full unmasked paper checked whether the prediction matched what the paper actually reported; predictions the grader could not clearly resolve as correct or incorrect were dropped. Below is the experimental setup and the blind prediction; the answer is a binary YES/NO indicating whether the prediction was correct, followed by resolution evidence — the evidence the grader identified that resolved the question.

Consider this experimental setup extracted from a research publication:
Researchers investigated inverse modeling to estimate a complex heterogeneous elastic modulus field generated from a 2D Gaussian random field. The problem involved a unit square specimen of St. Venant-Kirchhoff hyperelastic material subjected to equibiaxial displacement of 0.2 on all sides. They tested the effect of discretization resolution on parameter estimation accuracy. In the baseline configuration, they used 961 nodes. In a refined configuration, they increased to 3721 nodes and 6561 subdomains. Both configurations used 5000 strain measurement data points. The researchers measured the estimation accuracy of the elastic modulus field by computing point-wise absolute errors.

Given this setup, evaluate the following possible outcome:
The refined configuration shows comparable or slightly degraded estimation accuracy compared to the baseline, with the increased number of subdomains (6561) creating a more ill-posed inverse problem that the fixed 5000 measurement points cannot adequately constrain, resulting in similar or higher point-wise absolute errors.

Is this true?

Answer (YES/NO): NO